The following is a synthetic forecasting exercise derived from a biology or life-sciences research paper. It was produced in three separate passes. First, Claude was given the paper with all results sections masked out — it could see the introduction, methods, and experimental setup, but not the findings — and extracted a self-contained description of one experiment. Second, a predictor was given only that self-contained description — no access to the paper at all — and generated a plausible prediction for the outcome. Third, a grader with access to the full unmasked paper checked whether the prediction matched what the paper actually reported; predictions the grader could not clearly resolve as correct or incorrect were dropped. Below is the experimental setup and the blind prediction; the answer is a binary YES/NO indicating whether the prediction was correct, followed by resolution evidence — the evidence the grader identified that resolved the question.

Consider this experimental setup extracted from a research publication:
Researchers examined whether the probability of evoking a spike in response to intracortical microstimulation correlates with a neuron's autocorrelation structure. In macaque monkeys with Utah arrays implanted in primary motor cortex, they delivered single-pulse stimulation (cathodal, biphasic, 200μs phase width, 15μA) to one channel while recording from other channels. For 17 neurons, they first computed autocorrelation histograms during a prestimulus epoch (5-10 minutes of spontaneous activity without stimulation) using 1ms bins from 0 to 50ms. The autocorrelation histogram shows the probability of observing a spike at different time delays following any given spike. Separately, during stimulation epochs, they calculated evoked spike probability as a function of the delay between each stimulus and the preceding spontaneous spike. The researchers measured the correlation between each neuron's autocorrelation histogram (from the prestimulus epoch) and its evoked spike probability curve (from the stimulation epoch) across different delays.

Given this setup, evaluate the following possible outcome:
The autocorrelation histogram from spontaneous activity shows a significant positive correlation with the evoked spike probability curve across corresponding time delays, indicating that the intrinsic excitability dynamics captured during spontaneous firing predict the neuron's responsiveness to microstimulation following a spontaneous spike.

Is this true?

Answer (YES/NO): YES